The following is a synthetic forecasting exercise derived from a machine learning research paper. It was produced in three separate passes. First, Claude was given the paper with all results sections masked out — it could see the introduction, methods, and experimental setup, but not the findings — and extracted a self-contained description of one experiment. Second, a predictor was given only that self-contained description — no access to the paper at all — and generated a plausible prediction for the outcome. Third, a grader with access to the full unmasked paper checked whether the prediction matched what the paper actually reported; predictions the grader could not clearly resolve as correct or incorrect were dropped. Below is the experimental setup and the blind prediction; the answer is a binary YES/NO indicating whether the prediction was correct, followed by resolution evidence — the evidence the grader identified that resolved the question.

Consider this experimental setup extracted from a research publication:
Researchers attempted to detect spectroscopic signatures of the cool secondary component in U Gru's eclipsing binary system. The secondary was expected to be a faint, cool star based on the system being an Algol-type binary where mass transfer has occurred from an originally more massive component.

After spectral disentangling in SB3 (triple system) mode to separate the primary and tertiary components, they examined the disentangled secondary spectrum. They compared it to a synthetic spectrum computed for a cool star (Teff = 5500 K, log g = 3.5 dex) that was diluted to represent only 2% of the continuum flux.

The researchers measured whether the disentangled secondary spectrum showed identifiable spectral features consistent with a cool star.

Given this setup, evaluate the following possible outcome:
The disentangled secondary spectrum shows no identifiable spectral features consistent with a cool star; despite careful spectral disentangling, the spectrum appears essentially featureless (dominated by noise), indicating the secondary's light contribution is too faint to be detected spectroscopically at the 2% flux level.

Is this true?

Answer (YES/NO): NO